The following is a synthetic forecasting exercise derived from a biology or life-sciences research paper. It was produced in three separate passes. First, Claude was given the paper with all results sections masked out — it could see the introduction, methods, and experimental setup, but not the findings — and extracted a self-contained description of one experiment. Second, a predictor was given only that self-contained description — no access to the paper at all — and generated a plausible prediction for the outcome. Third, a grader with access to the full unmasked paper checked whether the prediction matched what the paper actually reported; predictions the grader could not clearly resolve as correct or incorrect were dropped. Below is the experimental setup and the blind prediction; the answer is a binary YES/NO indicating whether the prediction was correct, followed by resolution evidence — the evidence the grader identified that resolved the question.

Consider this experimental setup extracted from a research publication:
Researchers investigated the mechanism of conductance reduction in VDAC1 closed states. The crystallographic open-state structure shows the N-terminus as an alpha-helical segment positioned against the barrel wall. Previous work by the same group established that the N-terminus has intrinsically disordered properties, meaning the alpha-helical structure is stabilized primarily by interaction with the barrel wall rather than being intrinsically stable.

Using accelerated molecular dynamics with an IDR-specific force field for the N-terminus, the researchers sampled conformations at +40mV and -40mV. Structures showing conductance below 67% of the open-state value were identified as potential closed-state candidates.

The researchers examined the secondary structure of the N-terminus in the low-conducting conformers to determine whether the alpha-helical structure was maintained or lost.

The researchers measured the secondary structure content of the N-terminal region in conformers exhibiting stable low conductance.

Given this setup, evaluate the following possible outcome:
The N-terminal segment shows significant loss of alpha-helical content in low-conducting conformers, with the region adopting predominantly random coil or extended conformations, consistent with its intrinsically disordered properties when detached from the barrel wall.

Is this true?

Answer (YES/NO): YES